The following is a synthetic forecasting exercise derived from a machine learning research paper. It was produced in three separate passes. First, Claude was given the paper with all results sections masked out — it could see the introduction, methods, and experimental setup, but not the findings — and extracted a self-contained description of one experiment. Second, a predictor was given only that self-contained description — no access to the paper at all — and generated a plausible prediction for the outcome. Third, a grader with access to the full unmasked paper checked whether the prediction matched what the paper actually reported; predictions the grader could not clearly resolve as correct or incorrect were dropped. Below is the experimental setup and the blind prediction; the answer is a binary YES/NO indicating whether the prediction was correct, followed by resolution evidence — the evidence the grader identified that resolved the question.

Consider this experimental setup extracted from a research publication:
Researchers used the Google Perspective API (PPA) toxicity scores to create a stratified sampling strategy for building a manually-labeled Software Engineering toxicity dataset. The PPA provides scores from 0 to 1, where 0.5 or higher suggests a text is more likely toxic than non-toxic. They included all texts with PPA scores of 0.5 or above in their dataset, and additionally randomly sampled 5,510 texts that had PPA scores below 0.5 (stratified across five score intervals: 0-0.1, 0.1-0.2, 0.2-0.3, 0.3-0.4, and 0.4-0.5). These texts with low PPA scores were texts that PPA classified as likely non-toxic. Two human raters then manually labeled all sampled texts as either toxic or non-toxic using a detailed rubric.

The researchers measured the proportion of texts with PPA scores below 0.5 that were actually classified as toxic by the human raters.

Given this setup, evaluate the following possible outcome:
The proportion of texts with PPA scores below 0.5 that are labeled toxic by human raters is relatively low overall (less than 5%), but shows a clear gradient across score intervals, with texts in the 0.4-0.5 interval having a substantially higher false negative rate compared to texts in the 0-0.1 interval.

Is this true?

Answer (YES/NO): NO